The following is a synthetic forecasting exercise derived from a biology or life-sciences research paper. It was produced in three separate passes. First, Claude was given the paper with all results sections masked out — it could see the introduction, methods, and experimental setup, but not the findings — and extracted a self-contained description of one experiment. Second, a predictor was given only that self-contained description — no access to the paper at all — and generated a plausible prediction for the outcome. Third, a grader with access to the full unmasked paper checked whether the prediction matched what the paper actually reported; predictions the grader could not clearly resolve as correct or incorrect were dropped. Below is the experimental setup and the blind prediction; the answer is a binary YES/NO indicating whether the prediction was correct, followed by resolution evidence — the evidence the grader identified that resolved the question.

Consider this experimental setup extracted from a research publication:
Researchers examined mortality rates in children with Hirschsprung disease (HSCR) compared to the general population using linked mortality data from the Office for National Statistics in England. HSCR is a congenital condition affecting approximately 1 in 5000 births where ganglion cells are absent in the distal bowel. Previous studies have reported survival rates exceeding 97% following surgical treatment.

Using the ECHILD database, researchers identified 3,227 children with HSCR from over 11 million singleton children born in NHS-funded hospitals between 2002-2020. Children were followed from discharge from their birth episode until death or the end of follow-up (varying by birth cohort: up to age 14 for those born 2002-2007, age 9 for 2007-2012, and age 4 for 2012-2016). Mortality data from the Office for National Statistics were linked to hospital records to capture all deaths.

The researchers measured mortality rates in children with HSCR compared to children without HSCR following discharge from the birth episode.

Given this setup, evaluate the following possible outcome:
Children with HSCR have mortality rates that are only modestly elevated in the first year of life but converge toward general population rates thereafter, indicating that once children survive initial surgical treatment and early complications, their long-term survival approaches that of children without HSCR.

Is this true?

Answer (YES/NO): NO